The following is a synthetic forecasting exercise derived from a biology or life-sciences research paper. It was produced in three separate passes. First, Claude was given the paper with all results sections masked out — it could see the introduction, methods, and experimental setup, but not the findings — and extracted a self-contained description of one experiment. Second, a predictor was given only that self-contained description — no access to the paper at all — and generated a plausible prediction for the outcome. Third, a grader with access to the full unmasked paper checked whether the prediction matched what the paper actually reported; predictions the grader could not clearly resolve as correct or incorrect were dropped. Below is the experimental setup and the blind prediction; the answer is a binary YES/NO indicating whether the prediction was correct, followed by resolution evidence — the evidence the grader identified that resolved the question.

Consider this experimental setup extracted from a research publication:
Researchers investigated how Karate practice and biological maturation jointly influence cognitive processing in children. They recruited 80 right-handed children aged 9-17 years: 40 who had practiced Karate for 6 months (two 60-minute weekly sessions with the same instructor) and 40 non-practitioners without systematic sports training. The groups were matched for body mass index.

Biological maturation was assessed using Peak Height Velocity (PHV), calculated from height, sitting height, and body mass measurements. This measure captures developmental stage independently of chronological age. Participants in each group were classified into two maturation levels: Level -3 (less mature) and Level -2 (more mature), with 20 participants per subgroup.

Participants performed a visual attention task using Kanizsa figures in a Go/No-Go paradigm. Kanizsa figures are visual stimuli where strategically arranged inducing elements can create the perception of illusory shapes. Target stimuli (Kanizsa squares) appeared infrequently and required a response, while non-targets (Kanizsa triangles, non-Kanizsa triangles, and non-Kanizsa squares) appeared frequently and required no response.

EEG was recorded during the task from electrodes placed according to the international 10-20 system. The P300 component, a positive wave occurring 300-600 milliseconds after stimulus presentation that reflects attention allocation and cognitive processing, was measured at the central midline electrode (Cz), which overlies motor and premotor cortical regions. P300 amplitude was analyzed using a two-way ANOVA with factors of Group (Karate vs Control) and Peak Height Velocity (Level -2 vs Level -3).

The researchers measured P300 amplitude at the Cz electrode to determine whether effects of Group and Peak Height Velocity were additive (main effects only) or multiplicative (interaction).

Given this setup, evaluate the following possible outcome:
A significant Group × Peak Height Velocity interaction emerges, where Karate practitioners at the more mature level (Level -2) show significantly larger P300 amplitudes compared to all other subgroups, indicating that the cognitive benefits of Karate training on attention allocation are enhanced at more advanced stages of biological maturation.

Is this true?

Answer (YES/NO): NO